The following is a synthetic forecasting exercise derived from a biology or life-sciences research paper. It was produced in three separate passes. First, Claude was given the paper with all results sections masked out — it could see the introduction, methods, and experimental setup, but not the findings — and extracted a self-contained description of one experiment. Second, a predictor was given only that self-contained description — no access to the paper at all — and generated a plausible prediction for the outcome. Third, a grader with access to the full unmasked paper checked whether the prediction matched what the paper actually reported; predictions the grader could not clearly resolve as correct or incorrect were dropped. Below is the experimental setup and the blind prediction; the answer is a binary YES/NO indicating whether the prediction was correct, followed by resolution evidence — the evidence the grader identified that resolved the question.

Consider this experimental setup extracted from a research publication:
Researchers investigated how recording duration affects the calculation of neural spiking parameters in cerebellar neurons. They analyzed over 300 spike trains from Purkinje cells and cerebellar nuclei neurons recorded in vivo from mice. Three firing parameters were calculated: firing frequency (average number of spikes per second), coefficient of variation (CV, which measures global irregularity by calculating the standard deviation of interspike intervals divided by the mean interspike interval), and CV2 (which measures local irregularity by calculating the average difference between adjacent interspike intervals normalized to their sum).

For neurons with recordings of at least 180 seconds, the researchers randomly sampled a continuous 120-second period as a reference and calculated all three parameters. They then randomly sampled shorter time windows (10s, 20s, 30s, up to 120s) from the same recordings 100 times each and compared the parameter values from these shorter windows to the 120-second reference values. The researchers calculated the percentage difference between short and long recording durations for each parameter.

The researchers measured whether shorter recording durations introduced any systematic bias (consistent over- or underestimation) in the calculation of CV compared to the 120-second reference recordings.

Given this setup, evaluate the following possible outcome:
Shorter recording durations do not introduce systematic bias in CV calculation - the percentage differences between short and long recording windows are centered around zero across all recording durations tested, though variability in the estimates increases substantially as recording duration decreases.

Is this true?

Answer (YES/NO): NO